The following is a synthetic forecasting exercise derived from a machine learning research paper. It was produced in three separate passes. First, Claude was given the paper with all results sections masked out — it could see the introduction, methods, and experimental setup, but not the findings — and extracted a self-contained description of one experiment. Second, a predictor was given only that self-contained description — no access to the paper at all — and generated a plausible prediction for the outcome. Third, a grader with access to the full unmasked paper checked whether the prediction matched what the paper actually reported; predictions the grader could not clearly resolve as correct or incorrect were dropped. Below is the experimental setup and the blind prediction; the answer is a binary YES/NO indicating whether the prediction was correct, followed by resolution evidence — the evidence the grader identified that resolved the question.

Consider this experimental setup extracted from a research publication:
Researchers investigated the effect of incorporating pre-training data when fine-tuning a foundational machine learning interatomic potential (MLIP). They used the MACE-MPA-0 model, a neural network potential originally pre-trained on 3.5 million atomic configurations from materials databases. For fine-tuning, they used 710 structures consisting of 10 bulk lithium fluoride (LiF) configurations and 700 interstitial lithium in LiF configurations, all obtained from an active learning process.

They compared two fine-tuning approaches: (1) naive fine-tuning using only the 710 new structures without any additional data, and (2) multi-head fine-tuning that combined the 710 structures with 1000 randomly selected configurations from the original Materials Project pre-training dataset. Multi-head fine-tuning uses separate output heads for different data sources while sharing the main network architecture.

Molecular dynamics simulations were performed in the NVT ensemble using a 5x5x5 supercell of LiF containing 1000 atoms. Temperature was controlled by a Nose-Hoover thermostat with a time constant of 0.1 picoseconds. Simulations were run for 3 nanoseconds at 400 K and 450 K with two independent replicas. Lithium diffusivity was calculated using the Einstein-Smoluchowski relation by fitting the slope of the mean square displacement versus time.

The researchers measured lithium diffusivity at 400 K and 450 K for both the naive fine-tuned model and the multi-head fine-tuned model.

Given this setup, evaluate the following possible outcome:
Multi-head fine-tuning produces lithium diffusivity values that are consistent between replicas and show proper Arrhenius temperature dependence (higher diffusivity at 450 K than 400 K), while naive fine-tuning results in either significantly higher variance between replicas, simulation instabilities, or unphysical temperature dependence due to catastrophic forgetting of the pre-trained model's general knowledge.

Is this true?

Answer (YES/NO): NO